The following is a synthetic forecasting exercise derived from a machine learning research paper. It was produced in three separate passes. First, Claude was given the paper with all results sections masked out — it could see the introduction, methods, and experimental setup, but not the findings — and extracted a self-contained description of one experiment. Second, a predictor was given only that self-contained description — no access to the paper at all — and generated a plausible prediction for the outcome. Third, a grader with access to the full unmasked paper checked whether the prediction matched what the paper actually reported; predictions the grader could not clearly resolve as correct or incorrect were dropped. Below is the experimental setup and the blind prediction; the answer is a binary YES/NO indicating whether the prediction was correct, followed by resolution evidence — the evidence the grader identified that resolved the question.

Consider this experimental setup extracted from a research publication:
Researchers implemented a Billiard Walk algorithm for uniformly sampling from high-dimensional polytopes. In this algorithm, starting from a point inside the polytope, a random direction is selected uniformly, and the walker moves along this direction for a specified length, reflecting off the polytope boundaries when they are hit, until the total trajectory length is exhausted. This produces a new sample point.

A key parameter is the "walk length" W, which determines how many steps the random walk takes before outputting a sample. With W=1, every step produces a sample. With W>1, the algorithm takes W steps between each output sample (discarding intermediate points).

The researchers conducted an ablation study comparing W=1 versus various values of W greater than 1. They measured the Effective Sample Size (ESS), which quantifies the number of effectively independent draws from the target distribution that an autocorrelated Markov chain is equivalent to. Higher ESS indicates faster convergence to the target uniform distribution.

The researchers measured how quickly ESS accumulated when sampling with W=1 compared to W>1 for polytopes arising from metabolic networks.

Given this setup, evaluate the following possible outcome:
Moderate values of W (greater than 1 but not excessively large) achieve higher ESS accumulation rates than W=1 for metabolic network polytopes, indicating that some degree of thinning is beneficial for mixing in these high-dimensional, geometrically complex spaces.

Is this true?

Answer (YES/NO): NO